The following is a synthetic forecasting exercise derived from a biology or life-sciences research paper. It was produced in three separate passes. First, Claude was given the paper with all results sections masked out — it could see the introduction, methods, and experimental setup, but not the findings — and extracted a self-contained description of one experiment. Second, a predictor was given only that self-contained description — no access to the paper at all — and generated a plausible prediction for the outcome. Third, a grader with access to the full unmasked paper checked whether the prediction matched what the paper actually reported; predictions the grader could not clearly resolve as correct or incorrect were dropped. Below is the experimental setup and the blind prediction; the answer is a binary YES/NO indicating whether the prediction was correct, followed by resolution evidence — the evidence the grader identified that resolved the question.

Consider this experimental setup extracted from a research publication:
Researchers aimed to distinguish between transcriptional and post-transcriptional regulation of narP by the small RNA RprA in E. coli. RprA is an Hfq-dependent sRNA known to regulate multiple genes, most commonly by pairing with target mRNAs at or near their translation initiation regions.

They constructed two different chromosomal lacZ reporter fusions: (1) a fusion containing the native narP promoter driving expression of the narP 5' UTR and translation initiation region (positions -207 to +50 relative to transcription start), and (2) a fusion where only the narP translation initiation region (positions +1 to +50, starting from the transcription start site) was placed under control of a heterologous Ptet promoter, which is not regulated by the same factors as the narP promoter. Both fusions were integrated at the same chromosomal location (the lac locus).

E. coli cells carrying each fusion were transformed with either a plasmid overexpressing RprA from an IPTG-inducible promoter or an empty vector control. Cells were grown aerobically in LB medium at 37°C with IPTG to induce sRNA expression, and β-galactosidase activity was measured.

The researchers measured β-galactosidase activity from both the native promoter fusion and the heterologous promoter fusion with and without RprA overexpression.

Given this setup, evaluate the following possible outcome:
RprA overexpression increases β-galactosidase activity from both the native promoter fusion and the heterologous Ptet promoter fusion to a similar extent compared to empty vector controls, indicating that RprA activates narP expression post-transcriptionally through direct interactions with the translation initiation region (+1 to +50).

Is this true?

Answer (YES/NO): NO